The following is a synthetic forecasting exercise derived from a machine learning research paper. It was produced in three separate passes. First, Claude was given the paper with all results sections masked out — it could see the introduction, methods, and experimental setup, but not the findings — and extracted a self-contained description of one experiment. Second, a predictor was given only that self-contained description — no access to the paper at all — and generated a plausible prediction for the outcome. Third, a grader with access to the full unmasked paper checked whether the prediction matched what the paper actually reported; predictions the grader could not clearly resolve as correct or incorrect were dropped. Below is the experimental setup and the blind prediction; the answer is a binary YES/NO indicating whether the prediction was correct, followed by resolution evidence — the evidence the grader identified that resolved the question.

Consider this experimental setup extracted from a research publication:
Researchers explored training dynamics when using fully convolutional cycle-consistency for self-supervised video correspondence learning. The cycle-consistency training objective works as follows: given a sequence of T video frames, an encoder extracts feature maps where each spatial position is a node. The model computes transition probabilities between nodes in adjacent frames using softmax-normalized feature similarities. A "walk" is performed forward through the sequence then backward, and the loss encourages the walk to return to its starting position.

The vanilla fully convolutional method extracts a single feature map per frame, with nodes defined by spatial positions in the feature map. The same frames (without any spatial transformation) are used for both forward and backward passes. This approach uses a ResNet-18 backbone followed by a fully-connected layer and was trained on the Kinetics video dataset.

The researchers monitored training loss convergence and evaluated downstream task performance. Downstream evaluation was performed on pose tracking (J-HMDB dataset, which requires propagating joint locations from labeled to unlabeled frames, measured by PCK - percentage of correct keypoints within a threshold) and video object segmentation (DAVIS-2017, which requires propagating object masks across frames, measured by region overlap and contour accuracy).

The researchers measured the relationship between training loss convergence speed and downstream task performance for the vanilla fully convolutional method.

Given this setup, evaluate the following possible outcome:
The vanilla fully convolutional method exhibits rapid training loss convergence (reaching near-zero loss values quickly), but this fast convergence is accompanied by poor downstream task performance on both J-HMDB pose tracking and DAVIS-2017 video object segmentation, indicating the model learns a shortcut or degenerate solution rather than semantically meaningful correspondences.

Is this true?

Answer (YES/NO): YES